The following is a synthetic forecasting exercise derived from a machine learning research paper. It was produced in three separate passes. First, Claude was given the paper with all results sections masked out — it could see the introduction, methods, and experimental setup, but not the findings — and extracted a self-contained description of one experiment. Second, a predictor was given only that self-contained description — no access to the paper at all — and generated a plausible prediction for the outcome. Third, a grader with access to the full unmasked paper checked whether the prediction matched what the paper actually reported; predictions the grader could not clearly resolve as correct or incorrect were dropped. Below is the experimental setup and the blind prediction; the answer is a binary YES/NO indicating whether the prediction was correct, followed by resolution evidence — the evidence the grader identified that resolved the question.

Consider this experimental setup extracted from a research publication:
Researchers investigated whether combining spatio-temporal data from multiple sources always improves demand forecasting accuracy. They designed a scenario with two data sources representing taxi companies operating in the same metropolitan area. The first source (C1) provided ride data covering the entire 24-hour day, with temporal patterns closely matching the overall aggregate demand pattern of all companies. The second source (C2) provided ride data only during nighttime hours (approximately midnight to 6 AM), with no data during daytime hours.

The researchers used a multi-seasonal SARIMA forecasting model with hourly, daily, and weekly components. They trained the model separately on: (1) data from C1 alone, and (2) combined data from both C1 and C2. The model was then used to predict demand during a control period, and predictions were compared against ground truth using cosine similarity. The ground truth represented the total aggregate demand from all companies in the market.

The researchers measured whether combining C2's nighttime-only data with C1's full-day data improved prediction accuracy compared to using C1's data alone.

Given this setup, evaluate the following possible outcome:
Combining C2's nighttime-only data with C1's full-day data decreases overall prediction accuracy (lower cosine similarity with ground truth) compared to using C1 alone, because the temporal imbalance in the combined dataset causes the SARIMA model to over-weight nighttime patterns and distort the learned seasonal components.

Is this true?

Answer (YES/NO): YES